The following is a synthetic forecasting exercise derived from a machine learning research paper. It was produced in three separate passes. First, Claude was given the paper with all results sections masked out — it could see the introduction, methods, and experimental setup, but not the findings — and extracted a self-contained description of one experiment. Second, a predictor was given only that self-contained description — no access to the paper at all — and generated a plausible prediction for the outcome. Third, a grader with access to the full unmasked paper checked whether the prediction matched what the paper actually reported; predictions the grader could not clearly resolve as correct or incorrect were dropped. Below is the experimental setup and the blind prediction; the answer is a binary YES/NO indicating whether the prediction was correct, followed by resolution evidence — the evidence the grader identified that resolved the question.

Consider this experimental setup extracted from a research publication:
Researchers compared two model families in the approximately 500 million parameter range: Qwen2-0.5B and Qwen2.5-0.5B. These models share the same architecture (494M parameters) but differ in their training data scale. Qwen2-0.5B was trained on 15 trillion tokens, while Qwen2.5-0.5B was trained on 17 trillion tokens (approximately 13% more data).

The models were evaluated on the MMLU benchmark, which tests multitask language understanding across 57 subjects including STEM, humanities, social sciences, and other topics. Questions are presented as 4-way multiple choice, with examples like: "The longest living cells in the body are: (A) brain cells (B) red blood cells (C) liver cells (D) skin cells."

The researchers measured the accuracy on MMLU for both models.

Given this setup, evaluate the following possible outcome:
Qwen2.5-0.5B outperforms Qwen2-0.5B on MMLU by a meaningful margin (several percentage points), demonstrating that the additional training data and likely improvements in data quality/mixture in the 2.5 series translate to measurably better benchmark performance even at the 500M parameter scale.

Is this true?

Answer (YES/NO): NO